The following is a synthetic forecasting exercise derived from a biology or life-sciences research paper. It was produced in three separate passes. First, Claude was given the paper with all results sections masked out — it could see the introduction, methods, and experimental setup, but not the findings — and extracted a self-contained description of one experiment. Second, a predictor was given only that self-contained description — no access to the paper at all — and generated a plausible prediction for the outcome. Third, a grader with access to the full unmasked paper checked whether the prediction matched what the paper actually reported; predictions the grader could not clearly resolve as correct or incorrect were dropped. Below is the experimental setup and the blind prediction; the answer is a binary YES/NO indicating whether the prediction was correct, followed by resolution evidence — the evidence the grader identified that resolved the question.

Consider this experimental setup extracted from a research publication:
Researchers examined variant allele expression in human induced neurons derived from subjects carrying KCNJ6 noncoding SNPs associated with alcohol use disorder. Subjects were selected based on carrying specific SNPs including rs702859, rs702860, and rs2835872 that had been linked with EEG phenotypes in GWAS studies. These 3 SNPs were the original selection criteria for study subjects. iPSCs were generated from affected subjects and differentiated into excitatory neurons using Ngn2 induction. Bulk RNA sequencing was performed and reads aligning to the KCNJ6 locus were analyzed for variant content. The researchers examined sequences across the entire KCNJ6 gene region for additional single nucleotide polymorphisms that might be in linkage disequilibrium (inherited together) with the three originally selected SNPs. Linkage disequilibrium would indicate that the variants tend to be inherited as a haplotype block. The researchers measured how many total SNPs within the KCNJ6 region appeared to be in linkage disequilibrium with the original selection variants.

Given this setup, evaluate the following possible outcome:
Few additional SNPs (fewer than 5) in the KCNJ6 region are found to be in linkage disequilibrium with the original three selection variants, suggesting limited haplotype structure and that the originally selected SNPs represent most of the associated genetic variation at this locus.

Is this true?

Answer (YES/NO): NO